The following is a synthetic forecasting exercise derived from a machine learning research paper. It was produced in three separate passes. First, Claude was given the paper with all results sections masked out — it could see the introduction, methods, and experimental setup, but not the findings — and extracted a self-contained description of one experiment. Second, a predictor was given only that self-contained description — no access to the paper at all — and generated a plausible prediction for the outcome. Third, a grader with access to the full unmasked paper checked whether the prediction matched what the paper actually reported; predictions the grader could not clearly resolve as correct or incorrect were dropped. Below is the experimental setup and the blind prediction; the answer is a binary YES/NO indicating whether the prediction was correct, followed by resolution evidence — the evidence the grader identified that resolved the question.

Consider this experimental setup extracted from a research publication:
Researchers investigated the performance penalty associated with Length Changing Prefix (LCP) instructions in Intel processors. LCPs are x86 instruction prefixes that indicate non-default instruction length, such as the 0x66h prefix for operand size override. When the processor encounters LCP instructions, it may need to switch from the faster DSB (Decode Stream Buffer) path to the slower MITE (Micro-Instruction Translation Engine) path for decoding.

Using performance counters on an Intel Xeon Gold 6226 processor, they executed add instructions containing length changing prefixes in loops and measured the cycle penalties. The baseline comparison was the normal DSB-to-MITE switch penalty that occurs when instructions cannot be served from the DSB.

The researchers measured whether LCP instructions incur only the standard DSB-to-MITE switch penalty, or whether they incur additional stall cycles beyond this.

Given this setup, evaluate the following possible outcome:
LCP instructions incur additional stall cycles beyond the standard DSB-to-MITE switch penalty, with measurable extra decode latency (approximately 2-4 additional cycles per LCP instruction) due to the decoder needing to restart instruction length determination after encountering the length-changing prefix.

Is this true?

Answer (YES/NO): YES